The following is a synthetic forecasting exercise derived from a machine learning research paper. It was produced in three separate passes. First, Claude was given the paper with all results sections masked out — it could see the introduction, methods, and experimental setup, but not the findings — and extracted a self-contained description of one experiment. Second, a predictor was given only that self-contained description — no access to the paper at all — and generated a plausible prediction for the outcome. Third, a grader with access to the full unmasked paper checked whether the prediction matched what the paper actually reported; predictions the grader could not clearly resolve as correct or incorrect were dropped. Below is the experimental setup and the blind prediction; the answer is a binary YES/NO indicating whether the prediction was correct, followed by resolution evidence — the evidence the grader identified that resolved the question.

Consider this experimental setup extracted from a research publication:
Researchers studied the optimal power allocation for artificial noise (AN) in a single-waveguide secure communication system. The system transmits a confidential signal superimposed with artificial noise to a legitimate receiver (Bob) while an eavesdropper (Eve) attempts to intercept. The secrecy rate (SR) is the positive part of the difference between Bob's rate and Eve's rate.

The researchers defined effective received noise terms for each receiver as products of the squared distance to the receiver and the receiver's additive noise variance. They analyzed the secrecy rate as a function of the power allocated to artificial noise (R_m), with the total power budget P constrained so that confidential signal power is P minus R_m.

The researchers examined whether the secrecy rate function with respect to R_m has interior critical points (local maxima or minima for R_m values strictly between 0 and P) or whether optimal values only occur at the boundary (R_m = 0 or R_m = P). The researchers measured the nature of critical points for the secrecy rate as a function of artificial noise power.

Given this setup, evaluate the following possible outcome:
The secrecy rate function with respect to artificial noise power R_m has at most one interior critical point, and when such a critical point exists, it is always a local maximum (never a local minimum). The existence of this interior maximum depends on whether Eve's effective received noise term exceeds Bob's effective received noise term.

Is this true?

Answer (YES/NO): NO